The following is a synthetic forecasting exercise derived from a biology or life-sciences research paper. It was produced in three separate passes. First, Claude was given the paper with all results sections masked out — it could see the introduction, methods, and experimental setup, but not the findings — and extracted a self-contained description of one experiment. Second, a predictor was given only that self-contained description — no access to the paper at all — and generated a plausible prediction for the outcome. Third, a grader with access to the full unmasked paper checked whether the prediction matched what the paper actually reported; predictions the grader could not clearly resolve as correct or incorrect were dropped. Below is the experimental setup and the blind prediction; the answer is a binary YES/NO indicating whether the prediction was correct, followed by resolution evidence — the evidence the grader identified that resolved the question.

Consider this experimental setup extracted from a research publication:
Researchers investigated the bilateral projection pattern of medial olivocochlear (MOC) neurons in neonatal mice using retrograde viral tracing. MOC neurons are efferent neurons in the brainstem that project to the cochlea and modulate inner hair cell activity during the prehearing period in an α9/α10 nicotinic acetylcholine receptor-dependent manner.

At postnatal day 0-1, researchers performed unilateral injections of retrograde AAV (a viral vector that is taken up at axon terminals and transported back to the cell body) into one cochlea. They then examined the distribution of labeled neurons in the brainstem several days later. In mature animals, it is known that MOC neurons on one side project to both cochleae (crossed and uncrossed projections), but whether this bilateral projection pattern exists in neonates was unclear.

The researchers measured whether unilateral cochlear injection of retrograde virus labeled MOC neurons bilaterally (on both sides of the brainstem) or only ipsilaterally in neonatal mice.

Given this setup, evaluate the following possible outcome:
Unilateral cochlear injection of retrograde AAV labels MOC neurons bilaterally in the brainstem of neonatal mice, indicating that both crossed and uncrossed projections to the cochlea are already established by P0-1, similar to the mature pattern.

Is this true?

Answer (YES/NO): YES